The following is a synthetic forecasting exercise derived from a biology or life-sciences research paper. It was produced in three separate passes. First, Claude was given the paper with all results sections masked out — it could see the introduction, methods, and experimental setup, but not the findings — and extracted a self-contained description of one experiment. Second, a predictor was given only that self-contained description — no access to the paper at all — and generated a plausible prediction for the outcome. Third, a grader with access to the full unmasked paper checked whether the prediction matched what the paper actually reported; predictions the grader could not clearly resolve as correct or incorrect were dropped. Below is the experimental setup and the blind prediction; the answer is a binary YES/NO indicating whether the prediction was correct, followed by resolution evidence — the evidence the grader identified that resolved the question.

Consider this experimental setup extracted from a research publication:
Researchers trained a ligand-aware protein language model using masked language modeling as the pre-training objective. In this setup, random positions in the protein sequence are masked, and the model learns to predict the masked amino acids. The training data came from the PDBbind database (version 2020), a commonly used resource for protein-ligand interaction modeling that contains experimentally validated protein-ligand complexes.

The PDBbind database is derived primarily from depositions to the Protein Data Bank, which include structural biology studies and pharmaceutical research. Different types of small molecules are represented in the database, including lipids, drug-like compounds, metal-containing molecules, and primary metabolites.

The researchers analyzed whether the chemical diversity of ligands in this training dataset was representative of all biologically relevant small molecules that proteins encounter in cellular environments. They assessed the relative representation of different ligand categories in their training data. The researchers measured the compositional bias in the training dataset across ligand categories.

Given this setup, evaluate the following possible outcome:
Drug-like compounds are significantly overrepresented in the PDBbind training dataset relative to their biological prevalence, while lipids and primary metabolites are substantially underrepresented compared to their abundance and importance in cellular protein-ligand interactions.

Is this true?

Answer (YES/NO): NO